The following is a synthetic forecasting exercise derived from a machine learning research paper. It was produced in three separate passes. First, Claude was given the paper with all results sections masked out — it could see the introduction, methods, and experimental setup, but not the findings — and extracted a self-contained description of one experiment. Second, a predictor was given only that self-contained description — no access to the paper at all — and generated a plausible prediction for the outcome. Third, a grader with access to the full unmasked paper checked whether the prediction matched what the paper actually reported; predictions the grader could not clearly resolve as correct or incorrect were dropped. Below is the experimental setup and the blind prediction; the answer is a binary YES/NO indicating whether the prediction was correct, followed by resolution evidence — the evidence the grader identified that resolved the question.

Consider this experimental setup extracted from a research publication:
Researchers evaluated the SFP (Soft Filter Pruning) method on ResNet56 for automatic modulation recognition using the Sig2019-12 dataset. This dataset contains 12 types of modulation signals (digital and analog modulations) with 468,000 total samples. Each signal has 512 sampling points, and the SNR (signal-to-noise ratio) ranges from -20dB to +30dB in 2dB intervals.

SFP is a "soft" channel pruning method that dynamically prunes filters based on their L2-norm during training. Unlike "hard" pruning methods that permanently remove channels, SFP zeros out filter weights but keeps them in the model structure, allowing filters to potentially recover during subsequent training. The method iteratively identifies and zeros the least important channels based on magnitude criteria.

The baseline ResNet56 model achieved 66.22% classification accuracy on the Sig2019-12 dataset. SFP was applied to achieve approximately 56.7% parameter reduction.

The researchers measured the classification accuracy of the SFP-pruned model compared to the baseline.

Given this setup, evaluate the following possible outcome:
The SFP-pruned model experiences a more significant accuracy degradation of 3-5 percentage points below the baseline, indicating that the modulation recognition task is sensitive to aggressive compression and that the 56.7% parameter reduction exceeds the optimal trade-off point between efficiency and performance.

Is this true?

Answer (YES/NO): NO